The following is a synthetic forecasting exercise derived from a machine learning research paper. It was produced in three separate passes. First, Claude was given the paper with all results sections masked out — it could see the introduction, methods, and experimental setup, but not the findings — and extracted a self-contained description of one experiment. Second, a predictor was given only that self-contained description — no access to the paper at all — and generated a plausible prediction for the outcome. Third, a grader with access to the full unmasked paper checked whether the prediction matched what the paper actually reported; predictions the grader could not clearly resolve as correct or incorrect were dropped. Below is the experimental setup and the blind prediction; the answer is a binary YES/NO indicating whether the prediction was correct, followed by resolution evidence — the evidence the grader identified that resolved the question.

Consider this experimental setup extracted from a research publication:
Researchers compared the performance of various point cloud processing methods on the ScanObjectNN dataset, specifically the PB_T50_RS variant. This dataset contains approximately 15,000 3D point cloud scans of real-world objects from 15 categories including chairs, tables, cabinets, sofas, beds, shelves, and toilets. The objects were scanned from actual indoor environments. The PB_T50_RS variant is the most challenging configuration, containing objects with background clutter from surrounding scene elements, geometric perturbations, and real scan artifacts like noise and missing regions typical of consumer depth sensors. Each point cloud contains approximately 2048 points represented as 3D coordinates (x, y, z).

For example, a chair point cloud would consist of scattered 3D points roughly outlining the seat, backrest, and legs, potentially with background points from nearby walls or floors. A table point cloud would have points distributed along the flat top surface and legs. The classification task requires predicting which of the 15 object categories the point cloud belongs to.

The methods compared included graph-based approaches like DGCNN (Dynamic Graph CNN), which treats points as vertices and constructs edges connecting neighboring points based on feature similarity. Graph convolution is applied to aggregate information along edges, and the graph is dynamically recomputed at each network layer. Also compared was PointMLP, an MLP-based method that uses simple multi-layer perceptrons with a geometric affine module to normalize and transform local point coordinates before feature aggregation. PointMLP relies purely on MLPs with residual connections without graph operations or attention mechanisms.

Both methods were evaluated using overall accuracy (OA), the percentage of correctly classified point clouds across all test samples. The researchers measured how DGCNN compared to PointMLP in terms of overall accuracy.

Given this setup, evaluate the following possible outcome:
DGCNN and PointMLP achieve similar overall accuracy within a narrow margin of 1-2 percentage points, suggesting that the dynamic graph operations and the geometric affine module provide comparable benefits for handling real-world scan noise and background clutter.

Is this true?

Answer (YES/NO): NO